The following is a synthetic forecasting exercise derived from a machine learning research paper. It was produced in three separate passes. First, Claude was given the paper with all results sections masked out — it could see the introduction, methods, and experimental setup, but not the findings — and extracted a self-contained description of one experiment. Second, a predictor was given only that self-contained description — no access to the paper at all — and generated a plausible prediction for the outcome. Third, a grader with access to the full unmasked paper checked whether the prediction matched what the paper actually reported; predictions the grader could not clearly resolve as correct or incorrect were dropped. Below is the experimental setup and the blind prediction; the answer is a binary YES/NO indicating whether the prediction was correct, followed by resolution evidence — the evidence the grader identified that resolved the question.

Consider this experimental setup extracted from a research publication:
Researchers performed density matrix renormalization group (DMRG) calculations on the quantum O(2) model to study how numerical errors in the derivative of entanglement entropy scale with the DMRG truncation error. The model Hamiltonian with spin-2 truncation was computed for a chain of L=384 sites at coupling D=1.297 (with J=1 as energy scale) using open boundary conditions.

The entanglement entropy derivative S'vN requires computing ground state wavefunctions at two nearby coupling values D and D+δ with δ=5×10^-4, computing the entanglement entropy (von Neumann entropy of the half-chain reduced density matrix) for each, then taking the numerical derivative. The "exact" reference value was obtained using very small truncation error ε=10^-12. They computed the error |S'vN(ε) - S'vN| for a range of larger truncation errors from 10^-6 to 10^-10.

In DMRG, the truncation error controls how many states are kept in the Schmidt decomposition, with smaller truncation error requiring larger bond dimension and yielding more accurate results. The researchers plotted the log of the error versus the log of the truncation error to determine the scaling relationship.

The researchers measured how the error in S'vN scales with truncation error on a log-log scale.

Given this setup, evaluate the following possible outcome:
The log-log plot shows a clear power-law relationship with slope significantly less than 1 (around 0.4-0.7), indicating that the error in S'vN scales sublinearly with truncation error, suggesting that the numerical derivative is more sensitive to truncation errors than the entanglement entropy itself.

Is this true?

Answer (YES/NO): NO